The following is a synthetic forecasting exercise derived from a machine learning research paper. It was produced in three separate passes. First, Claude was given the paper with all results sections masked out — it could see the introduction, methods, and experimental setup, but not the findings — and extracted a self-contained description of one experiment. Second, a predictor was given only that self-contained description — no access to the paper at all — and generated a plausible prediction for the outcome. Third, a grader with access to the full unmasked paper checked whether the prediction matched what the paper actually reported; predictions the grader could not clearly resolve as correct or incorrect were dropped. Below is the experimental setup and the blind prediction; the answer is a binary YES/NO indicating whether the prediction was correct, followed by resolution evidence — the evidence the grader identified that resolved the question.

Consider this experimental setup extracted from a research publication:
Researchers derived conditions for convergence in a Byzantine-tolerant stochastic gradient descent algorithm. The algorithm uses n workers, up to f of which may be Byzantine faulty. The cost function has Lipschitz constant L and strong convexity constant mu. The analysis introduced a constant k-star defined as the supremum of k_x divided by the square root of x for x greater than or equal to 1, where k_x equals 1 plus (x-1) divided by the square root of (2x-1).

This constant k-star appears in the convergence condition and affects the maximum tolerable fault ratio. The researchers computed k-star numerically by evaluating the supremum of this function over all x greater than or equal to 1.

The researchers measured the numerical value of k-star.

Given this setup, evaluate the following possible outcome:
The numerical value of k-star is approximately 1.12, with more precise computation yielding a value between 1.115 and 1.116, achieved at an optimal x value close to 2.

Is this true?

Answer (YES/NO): YES